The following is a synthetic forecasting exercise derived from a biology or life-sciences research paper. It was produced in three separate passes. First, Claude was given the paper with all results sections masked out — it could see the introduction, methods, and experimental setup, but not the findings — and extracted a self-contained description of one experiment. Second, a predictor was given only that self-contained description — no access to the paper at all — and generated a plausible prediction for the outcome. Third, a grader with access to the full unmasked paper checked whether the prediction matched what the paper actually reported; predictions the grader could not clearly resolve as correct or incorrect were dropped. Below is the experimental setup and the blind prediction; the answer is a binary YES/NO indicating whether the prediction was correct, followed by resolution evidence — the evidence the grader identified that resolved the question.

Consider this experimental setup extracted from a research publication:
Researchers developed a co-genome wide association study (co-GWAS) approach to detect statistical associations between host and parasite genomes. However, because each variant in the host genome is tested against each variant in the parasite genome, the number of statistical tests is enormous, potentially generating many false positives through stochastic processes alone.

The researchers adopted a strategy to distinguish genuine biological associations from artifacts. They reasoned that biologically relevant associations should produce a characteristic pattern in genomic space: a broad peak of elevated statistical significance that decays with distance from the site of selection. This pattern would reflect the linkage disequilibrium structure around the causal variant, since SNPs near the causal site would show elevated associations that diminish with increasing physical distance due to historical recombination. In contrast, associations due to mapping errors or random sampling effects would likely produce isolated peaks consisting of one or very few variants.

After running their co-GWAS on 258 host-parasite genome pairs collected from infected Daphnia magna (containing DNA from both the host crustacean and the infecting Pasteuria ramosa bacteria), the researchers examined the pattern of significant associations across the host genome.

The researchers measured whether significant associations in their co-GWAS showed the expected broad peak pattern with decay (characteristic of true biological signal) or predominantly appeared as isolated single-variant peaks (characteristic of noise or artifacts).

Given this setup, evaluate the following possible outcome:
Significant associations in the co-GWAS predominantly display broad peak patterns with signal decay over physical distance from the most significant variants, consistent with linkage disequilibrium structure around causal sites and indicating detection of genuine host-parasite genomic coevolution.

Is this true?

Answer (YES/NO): YES